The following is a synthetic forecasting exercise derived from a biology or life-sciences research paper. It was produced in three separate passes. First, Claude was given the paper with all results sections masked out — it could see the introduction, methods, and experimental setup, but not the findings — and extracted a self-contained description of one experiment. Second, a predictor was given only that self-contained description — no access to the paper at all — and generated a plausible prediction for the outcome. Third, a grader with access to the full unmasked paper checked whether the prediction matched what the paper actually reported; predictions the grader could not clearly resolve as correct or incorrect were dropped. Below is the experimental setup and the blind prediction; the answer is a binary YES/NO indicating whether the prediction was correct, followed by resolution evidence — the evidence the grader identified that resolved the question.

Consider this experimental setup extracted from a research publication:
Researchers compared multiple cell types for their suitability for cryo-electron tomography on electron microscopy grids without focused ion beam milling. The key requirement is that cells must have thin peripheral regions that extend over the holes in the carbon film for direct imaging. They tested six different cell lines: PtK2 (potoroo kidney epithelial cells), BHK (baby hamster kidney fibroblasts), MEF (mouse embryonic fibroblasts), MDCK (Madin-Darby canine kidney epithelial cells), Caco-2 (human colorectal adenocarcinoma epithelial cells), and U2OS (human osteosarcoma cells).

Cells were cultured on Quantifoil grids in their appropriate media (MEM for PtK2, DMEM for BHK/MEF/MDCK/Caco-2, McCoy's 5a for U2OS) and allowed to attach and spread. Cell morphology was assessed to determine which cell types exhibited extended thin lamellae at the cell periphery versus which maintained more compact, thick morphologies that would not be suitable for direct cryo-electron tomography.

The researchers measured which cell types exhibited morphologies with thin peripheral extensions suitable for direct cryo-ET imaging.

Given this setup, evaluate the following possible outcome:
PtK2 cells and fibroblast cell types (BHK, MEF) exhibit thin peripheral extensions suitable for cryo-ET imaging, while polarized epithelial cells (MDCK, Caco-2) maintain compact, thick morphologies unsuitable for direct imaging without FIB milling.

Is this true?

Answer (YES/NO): NO